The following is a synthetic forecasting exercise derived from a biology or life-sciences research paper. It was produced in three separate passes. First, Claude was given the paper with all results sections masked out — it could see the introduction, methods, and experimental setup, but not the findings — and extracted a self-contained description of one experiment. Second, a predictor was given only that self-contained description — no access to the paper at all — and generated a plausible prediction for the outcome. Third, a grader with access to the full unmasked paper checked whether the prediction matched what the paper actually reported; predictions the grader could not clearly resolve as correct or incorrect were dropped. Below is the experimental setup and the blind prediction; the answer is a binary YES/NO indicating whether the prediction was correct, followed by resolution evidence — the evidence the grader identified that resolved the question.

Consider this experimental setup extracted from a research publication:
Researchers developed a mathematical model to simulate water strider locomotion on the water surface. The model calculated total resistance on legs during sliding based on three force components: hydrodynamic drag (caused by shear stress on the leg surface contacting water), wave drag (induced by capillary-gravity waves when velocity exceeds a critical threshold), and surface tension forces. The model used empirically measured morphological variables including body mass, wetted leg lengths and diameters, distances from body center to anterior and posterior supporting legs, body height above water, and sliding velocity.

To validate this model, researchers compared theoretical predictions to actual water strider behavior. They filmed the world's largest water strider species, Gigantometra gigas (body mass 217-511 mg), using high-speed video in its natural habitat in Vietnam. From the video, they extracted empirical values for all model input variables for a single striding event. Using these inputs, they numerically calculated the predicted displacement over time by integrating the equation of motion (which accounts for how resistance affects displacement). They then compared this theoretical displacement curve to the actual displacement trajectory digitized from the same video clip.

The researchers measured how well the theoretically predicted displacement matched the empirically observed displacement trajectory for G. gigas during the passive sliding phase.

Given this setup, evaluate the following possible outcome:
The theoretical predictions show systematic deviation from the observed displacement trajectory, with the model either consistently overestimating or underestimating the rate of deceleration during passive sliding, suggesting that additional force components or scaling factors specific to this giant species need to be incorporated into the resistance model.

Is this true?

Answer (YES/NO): NO